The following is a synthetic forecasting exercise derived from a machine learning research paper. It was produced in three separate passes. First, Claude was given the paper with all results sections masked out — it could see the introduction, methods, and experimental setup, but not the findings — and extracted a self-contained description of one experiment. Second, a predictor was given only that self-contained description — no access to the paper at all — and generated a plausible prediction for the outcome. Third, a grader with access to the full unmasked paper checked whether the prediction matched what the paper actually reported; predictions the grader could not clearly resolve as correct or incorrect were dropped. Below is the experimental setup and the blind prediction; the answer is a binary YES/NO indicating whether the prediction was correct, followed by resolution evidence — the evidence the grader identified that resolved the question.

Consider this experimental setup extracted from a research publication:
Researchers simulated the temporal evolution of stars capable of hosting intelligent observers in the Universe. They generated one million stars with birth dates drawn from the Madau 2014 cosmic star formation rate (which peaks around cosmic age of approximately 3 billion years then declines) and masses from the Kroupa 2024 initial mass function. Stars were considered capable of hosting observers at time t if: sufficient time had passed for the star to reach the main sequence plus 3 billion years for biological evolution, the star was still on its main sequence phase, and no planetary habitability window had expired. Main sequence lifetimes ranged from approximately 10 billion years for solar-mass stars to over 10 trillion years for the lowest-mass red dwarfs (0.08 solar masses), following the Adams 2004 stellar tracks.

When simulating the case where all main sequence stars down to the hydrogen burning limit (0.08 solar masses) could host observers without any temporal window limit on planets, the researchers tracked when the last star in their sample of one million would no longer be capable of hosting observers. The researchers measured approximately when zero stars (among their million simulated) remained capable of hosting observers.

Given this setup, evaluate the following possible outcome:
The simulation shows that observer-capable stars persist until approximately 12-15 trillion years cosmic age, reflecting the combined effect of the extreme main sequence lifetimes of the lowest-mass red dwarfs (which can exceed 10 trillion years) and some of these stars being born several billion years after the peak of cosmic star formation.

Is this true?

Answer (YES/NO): NO